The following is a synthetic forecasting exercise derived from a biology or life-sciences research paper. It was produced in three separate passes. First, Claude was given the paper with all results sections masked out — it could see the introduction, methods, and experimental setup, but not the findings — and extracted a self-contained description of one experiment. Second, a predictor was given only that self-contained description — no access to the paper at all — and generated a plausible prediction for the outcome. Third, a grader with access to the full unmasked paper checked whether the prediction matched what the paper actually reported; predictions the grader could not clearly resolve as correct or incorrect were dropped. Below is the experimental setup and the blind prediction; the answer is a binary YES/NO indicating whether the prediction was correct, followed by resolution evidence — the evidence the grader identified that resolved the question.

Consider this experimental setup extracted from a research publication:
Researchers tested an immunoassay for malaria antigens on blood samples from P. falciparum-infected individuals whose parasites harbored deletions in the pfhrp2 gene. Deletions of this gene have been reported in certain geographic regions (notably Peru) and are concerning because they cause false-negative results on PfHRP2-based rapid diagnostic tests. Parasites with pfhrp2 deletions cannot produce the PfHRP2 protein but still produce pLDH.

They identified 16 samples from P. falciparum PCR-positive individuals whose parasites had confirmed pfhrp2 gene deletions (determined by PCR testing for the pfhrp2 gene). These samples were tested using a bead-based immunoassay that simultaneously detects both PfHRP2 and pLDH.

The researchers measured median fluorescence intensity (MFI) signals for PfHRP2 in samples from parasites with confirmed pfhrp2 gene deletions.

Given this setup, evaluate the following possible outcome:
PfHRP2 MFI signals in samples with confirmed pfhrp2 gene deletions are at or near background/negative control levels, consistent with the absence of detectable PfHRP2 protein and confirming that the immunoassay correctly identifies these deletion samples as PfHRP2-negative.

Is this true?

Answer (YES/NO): NO